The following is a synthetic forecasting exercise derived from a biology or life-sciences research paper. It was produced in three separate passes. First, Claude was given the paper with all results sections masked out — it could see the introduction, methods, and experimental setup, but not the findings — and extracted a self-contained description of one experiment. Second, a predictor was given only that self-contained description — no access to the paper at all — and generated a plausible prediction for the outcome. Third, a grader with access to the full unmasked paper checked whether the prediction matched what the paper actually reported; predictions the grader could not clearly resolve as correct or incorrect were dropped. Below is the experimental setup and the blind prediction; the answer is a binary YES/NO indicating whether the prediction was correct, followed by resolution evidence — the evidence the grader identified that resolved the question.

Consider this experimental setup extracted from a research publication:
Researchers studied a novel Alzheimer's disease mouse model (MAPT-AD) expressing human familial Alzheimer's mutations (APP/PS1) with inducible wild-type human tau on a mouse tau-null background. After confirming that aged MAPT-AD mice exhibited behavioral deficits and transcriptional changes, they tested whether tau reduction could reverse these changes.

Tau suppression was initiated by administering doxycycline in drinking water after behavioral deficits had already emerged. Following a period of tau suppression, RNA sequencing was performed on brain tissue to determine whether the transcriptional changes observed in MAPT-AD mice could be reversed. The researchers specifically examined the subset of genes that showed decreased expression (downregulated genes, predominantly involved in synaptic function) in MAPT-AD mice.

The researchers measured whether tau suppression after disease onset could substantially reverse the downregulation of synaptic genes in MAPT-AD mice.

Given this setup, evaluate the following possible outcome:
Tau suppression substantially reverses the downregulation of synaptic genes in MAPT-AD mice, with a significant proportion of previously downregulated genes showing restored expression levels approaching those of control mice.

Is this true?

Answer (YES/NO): NO